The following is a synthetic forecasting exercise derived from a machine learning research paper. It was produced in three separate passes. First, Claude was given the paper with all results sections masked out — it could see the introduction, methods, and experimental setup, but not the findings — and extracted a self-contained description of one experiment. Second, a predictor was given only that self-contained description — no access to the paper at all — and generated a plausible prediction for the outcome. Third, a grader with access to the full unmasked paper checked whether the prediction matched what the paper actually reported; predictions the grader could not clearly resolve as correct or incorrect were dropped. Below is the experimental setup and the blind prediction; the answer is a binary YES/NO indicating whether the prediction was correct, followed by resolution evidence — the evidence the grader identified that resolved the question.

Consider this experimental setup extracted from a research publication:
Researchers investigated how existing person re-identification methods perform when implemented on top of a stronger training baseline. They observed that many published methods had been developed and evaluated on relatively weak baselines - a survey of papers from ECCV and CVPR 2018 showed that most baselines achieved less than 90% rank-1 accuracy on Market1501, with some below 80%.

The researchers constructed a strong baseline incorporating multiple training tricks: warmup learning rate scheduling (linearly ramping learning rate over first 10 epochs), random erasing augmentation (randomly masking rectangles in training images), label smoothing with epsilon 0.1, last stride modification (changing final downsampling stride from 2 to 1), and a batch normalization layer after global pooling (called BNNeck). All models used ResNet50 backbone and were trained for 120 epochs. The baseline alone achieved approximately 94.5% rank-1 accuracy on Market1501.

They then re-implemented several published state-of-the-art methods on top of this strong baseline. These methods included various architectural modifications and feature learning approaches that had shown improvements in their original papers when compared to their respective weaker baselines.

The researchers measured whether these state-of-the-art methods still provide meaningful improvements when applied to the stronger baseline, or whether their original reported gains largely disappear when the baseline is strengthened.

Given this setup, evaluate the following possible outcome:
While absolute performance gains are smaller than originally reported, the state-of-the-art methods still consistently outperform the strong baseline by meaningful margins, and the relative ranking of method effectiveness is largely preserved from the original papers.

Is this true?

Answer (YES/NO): NO